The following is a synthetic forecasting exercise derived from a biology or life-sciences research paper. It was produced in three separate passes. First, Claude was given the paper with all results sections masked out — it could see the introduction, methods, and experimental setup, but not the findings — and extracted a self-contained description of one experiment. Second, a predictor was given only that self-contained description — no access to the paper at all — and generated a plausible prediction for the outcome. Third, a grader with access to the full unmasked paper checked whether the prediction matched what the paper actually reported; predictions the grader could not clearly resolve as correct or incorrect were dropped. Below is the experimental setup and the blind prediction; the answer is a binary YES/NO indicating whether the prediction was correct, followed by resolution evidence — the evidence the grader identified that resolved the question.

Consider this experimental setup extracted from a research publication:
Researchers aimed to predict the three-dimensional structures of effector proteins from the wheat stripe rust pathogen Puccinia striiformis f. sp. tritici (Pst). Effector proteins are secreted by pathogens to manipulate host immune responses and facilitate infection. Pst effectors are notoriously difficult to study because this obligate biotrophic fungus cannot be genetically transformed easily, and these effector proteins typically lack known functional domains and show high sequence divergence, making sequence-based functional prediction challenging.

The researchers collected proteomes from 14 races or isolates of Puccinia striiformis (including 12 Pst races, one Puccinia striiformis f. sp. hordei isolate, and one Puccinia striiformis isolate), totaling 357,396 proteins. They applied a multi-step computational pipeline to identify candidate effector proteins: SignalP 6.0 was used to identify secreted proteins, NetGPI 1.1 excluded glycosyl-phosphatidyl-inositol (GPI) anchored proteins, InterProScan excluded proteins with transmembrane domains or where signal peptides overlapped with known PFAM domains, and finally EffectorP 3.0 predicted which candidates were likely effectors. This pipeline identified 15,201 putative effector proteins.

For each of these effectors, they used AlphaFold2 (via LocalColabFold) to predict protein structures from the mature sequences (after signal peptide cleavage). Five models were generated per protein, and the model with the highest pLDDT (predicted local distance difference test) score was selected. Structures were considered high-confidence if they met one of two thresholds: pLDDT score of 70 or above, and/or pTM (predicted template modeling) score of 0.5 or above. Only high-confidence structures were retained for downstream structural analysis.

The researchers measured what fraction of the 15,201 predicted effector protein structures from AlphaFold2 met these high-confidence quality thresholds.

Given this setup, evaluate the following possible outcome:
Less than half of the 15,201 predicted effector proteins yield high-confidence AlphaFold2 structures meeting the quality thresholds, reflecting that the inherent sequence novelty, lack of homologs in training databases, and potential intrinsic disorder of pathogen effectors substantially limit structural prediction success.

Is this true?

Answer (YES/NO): NO